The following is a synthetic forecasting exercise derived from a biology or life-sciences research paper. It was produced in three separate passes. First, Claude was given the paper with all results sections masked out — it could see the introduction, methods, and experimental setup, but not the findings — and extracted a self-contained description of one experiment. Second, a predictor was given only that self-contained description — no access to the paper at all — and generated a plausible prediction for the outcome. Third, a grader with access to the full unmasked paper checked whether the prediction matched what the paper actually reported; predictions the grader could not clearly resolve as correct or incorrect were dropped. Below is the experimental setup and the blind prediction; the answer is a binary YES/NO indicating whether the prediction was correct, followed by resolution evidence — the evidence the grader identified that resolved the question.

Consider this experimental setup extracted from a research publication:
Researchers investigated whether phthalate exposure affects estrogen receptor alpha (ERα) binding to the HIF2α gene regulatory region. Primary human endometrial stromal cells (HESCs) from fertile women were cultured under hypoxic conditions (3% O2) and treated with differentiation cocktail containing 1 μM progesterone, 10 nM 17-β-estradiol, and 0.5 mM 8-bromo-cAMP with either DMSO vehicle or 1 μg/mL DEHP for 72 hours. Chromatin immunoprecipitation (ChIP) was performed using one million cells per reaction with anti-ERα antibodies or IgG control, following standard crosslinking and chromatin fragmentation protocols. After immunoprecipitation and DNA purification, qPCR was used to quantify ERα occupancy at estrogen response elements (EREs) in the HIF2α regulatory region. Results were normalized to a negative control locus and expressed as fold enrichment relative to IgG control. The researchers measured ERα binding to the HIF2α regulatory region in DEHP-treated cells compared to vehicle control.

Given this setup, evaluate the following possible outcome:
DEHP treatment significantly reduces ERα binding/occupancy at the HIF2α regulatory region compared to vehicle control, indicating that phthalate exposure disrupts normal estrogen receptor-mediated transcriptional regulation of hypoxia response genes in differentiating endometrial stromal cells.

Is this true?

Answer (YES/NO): YES